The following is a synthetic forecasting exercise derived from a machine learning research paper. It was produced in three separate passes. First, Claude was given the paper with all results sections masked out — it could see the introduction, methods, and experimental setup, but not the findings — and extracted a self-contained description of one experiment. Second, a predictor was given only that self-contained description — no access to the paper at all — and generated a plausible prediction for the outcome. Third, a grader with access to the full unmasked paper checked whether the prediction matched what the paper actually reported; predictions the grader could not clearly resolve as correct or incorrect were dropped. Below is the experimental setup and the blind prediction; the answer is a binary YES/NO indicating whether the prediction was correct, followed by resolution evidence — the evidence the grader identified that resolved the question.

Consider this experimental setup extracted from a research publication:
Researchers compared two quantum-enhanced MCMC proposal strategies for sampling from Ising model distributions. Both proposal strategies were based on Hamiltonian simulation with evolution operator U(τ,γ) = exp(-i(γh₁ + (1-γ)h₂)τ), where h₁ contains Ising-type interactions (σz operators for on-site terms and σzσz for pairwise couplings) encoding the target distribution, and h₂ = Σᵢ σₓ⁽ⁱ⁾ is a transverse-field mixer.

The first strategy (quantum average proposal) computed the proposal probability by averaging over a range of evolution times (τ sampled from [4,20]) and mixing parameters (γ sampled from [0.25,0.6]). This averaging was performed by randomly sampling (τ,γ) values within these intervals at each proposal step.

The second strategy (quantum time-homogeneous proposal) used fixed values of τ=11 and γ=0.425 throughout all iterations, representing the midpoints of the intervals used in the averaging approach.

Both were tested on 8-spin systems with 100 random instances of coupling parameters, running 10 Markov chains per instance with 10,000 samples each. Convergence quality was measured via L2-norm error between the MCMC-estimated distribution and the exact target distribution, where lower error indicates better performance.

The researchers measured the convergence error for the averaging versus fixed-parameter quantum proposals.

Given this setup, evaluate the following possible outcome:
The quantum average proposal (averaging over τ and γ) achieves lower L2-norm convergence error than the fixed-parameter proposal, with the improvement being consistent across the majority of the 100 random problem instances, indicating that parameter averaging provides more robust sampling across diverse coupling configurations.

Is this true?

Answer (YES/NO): NO